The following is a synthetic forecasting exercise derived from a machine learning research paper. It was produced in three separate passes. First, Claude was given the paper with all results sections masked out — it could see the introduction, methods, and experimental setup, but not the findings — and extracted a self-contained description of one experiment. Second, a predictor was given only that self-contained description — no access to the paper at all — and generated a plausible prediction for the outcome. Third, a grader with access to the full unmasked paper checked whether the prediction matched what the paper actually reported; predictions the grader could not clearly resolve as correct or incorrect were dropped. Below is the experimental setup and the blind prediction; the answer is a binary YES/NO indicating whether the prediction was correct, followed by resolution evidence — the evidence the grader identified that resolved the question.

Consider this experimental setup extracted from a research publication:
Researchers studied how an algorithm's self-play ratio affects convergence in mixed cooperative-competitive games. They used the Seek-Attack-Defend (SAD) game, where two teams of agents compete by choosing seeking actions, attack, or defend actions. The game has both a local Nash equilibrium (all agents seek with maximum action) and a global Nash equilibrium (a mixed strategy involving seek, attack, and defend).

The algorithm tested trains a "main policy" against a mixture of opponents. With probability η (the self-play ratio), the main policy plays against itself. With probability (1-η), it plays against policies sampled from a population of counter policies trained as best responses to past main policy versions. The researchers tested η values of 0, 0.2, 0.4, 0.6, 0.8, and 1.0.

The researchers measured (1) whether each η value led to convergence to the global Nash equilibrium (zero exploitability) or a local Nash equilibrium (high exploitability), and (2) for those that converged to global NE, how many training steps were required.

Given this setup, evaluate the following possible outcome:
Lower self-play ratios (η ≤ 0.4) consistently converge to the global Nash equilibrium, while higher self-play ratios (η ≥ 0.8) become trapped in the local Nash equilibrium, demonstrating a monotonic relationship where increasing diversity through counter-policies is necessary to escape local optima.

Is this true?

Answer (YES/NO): YES